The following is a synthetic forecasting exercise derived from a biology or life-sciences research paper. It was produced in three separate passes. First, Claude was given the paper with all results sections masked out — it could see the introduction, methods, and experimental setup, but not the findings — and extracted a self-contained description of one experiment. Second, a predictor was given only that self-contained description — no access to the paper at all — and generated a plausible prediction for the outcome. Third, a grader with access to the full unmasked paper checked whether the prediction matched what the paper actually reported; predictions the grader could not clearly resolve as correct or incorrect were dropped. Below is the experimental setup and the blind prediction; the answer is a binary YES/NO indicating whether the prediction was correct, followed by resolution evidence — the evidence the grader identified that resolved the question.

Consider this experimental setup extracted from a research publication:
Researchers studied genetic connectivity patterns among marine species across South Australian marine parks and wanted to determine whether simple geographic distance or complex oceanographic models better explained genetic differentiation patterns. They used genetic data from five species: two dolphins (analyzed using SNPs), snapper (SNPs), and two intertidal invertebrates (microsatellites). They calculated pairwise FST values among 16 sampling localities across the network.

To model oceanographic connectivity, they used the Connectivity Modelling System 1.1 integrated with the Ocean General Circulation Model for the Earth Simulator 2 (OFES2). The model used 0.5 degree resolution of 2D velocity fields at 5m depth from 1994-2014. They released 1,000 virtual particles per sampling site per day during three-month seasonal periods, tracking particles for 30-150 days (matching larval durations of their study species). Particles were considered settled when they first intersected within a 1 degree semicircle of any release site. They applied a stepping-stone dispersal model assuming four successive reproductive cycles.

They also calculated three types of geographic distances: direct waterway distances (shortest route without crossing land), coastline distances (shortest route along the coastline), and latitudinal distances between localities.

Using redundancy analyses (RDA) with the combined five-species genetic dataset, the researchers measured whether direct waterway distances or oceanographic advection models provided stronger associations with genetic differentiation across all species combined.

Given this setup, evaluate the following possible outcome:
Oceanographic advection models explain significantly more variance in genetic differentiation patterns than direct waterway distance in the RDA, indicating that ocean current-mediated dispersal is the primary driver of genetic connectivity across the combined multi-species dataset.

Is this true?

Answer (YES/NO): NO